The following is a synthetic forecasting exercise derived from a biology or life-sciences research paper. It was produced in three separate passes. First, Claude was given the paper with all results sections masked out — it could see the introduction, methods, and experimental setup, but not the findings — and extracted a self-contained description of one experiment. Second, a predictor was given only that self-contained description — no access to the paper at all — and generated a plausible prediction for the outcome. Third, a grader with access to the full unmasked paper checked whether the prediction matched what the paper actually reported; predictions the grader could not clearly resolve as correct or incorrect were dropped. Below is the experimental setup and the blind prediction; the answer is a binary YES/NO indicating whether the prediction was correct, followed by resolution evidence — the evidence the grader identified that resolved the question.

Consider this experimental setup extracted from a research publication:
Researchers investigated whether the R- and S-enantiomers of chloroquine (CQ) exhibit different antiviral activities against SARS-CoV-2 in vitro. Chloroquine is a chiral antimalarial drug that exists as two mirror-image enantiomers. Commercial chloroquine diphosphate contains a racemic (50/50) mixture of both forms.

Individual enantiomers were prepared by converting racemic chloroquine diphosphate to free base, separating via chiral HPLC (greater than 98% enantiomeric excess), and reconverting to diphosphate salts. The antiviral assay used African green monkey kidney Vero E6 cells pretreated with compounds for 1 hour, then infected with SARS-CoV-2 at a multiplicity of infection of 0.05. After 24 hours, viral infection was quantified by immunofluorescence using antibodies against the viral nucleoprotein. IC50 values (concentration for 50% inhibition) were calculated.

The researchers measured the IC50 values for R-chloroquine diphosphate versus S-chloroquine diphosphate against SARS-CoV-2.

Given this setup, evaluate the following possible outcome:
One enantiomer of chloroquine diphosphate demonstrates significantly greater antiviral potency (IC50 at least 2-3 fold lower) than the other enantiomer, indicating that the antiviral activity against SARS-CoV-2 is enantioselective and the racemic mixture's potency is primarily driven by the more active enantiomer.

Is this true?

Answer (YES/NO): NO